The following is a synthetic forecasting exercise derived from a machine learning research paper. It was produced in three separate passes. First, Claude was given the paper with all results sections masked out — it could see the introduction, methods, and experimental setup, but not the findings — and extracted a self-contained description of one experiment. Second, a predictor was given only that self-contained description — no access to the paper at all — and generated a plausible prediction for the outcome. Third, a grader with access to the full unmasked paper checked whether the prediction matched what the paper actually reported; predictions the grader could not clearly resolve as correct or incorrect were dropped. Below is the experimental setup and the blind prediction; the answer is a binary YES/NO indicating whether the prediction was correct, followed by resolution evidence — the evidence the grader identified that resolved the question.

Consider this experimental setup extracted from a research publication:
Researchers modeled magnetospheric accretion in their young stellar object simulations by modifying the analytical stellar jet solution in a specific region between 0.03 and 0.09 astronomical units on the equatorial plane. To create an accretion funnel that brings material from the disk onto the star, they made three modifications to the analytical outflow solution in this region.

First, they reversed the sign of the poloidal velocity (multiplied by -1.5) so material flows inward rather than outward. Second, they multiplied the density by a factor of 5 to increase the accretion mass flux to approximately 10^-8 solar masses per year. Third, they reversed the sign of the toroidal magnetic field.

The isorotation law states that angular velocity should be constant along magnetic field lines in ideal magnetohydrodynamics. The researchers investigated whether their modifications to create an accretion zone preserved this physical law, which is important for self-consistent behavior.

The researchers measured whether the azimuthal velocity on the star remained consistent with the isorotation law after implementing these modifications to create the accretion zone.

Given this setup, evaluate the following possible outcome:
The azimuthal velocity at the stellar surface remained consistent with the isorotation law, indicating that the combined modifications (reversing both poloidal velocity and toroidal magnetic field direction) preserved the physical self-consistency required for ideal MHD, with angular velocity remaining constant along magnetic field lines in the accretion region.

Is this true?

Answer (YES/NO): YES